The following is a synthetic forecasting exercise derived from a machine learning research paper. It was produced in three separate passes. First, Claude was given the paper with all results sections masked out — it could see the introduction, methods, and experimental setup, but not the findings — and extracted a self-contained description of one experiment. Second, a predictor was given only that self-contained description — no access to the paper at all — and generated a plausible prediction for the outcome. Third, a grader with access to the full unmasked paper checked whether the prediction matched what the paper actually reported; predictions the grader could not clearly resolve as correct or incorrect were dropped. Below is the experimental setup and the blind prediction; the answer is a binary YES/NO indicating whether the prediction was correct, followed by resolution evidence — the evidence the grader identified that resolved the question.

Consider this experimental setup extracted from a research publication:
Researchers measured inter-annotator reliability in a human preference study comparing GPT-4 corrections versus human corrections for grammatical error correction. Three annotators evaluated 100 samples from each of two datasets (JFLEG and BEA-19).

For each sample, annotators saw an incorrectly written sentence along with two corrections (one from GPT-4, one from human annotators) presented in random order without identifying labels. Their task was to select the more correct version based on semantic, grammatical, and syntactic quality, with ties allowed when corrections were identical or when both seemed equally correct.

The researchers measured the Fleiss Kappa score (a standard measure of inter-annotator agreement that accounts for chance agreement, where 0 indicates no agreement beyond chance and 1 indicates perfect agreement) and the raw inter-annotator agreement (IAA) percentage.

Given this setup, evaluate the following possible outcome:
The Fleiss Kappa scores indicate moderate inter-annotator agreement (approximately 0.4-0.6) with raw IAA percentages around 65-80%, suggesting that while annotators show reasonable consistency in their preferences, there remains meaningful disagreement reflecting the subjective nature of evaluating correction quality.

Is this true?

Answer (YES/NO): NO